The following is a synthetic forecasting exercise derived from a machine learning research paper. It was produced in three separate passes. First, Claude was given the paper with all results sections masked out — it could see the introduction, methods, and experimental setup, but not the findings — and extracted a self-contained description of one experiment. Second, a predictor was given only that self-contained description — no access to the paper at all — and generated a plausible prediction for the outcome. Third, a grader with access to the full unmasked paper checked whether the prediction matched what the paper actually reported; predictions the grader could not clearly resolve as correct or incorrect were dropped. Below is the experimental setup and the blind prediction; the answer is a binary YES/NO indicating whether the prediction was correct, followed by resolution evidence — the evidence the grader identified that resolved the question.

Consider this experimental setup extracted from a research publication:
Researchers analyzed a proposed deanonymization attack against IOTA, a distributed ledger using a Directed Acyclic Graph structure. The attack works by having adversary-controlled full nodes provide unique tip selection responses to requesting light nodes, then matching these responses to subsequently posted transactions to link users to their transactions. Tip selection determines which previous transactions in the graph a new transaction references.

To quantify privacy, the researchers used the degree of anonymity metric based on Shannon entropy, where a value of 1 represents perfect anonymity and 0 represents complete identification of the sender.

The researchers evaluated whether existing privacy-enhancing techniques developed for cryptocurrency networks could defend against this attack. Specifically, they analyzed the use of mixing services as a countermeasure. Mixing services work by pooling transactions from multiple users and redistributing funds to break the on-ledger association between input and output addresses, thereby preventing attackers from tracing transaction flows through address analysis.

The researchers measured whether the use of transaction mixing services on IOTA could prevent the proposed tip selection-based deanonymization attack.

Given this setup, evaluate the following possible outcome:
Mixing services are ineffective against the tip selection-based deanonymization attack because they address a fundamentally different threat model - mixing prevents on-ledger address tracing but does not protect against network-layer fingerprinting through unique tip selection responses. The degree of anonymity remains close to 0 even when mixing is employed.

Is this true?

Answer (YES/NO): NO